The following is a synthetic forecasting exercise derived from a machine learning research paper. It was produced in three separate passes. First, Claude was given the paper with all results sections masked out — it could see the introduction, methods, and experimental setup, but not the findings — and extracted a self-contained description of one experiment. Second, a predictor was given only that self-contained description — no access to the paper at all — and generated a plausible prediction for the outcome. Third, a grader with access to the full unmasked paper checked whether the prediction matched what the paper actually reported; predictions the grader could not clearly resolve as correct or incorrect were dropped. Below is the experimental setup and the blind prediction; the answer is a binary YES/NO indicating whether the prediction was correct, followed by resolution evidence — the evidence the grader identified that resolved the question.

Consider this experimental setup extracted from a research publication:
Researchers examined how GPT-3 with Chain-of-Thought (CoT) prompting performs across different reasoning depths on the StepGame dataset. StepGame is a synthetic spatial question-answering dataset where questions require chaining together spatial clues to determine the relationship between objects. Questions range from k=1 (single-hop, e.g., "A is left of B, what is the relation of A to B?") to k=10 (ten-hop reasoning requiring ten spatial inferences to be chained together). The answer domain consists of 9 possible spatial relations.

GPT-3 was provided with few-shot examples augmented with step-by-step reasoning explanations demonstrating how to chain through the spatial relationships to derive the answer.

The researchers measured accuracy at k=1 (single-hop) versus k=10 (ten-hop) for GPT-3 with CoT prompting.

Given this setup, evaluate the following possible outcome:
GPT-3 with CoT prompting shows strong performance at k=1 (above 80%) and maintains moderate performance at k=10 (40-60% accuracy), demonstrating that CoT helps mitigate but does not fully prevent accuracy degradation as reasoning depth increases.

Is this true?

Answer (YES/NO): NO